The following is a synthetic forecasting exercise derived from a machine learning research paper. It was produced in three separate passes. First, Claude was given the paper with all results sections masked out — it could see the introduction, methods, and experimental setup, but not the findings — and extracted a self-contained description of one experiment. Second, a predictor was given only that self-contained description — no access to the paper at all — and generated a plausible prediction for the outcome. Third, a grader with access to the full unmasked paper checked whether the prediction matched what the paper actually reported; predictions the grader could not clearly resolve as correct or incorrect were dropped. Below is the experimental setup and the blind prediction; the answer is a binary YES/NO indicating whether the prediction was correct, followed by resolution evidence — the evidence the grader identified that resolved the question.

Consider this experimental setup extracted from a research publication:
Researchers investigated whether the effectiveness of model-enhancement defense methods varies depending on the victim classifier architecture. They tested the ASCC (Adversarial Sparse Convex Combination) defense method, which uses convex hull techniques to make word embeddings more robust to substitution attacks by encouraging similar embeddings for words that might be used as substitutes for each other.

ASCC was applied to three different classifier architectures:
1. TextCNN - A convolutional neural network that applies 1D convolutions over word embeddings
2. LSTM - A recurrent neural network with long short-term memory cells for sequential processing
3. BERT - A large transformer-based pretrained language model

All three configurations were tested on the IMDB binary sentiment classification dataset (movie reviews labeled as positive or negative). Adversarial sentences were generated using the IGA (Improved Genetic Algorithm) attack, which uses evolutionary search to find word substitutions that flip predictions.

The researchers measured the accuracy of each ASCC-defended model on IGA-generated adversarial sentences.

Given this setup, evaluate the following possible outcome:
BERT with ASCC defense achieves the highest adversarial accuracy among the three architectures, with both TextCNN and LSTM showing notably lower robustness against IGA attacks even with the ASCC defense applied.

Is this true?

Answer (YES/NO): YES